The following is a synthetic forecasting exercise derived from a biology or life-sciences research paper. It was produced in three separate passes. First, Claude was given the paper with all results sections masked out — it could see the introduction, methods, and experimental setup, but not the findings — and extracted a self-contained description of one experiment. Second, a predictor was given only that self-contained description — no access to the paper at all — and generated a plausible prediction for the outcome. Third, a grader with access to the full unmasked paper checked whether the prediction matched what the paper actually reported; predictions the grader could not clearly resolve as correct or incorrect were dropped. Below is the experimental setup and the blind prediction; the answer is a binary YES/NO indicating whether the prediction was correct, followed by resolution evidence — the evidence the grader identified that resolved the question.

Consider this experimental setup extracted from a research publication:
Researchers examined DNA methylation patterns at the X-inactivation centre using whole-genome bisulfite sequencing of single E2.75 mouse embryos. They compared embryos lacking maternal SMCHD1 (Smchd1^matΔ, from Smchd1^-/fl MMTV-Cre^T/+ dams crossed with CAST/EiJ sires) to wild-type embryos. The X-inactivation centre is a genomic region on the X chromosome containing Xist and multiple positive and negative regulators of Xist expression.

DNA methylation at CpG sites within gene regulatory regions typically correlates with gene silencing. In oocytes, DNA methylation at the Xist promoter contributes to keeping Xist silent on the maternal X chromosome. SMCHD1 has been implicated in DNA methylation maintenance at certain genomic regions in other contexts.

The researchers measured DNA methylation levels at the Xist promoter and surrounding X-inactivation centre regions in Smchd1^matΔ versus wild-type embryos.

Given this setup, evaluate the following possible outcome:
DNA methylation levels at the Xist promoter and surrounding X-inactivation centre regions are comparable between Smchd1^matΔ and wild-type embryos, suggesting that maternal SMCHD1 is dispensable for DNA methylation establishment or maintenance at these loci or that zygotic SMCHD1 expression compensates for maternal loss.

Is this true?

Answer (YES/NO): YES